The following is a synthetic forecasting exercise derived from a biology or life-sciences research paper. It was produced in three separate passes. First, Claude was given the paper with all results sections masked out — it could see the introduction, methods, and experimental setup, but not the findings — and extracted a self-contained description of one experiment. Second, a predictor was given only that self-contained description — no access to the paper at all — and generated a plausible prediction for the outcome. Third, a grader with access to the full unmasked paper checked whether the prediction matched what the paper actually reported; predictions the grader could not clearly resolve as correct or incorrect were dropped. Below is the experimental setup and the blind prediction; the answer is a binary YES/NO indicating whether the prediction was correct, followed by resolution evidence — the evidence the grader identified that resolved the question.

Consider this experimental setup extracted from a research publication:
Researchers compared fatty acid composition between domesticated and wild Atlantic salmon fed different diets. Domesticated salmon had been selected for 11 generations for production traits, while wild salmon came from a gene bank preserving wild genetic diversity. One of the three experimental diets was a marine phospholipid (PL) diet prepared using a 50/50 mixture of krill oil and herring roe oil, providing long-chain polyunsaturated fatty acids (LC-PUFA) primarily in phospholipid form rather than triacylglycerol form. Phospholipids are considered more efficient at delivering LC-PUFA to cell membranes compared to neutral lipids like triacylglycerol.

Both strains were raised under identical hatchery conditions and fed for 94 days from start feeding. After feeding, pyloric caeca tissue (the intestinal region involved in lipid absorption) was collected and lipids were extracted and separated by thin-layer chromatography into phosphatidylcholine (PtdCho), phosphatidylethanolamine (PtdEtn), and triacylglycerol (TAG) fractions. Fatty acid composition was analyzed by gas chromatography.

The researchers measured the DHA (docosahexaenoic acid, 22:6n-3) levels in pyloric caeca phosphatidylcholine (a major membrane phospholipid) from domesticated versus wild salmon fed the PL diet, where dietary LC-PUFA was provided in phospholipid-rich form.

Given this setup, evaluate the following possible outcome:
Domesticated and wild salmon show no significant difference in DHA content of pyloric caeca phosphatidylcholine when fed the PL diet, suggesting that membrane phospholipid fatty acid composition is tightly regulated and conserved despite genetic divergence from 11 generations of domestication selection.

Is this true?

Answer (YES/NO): YES